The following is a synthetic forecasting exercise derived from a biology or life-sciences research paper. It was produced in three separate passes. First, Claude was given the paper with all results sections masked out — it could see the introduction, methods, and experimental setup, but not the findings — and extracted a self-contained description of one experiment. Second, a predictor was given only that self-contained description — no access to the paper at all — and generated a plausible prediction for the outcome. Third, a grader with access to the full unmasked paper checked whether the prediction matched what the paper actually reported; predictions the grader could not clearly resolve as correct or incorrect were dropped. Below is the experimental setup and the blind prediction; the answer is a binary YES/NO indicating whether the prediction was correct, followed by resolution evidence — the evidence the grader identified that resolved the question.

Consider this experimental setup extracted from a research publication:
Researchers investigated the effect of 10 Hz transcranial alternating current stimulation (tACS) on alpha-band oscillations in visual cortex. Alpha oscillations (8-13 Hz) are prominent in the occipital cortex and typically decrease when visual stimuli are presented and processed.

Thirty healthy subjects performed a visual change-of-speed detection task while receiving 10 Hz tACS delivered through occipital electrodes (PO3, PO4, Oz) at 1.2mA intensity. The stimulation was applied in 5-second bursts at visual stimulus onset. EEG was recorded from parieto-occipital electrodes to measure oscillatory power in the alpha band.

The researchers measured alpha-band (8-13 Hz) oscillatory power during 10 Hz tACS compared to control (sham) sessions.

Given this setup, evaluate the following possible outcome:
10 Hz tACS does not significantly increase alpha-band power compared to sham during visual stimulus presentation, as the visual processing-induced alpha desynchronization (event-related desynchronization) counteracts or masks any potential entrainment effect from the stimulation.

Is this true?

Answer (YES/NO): NO